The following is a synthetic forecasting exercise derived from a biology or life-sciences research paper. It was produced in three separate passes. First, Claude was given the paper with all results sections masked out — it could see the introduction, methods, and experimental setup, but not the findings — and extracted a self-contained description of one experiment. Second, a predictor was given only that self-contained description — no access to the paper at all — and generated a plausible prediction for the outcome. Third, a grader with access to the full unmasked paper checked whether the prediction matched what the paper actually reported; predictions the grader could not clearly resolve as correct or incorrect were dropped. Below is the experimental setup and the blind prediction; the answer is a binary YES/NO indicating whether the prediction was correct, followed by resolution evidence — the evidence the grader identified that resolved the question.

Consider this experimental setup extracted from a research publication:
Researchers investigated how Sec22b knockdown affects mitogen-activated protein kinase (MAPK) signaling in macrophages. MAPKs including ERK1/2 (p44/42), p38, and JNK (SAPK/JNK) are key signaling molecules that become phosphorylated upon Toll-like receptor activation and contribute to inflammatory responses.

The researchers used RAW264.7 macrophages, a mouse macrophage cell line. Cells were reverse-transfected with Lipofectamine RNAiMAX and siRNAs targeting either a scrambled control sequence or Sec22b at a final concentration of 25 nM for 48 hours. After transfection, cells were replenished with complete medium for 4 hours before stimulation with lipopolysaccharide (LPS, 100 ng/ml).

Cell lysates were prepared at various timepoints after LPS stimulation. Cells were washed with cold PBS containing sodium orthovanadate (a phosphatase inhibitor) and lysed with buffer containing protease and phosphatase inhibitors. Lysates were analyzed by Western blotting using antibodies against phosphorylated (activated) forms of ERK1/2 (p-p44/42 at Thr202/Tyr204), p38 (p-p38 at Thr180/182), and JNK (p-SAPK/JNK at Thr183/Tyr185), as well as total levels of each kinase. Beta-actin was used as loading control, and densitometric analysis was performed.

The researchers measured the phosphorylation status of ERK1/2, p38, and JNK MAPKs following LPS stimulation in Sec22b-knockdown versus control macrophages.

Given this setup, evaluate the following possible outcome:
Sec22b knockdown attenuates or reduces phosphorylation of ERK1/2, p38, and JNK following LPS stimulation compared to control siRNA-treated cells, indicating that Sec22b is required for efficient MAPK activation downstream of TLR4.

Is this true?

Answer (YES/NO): NO